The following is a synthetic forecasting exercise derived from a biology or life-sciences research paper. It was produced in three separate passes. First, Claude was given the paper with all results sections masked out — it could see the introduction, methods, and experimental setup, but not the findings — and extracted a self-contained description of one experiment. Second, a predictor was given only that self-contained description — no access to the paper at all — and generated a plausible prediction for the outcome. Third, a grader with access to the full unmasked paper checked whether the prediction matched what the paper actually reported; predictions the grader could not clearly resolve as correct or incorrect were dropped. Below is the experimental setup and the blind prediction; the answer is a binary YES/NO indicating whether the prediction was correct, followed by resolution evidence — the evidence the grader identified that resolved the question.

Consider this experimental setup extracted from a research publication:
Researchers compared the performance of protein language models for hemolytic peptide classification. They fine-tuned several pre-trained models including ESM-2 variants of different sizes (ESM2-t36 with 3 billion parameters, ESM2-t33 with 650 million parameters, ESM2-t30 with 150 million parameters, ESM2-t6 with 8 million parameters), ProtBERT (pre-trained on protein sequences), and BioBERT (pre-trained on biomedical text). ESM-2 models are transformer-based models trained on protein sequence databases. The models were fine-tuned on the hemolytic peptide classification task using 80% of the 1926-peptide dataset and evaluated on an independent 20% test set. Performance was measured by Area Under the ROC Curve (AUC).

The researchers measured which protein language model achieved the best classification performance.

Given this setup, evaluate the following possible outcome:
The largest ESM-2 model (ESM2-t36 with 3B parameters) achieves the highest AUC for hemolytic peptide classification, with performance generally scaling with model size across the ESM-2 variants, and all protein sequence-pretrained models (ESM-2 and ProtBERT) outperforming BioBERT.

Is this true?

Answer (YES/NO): NO